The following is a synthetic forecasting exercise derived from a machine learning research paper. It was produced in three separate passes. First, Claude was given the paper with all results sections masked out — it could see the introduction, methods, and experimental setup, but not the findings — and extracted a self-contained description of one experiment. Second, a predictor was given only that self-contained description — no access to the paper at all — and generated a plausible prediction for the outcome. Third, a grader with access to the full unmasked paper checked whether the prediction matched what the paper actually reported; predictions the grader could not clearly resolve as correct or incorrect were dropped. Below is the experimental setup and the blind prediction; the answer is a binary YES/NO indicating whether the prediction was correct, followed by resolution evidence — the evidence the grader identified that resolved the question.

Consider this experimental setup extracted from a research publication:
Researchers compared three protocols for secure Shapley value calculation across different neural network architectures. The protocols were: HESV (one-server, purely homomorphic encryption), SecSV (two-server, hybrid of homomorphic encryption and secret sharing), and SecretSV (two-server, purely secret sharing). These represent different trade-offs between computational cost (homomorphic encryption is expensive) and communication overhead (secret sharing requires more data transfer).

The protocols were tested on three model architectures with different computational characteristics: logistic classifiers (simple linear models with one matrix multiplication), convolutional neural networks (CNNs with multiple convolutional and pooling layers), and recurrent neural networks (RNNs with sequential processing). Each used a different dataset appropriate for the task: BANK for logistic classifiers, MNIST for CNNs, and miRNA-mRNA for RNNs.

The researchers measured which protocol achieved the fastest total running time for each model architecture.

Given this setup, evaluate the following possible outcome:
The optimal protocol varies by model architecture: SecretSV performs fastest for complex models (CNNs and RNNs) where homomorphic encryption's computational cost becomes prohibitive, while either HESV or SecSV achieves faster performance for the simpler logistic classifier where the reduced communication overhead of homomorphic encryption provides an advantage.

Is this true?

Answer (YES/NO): NO